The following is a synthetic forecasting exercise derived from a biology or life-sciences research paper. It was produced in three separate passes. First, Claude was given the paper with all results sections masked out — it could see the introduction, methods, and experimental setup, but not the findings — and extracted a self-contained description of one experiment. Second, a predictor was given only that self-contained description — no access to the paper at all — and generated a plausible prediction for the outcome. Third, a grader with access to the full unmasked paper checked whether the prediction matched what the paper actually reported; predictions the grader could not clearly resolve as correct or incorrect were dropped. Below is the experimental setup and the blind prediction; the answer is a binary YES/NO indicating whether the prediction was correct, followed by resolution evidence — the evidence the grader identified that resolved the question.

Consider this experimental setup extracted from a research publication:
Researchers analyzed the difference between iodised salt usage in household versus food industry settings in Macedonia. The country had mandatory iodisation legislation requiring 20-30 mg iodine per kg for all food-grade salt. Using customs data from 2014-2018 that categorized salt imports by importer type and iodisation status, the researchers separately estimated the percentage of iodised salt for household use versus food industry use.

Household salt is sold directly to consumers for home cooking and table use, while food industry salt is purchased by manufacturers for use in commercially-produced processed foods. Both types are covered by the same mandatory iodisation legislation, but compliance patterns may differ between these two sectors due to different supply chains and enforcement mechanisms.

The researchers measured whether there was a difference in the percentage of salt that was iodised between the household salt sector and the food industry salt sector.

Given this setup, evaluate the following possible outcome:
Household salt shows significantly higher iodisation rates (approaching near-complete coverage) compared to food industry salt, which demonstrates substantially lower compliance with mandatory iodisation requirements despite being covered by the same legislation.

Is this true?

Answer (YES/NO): NO